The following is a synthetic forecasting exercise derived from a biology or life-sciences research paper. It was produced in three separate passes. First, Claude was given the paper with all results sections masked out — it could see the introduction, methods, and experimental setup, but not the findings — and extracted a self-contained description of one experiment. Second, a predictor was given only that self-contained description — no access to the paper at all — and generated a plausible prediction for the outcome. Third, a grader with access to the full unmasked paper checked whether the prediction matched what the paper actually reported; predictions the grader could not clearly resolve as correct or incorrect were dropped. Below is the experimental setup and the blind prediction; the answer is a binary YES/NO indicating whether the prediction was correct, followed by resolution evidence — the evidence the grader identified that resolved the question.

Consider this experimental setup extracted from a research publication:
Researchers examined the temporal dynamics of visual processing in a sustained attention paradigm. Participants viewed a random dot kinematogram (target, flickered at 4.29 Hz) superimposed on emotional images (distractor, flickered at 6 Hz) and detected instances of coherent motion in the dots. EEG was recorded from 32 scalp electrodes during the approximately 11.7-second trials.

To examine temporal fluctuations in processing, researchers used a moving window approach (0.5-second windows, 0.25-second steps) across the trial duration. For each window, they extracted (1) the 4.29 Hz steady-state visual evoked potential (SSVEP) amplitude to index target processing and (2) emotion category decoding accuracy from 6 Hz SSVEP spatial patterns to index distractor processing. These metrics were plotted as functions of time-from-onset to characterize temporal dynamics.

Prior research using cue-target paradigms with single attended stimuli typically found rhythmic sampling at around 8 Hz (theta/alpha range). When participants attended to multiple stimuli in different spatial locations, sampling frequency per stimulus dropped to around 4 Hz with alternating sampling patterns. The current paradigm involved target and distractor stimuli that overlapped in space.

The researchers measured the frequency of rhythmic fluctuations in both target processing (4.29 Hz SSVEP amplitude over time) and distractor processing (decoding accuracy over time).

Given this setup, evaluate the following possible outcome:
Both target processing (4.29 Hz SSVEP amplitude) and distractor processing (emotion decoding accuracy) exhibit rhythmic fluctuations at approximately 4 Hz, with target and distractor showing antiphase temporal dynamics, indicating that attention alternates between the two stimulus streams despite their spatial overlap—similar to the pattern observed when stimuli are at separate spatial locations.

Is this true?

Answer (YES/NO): NO